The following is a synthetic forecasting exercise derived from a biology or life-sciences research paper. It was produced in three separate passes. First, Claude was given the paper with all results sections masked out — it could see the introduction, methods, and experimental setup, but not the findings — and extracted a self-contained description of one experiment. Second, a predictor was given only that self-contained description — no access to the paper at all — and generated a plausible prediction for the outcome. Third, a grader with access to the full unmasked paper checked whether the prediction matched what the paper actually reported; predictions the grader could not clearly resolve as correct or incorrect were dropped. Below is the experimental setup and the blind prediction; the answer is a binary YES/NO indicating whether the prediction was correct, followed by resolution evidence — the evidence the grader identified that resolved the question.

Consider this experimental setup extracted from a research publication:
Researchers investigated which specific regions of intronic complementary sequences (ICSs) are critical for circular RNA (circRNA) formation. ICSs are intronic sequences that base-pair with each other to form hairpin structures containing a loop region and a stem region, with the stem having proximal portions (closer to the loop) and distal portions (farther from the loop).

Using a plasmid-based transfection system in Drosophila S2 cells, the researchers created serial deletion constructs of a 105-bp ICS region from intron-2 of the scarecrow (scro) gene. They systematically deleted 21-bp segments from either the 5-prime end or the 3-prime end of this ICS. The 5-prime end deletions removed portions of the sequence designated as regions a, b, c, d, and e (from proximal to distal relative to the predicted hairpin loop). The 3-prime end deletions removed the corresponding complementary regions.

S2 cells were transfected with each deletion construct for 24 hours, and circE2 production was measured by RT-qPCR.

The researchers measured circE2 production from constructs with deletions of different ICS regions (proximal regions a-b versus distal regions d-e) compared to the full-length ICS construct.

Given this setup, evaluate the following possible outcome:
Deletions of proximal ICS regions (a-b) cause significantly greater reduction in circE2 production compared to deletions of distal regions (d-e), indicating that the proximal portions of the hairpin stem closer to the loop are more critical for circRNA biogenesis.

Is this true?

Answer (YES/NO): NO